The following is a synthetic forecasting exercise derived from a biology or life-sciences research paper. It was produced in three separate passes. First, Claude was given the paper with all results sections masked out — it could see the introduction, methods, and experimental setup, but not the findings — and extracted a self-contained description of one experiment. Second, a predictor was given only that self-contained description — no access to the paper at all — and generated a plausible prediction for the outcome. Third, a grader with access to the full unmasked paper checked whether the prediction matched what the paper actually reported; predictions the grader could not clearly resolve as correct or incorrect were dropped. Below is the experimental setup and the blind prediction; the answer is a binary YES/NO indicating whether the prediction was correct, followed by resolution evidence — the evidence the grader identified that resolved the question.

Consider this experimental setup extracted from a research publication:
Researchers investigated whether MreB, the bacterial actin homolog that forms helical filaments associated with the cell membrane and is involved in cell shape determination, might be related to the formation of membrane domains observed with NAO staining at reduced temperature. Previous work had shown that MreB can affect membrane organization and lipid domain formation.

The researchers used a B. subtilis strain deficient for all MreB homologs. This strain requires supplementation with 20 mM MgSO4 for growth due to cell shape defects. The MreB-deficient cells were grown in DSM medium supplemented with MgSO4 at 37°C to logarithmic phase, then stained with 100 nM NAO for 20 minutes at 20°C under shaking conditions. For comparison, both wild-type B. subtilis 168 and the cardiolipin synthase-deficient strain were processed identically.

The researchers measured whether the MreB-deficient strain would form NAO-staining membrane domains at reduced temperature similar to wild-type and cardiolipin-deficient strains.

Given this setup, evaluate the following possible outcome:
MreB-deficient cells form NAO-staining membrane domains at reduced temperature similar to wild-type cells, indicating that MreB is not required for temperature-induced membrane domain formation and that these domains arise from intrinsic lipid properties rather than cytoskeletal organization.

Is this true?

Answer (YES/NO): YES